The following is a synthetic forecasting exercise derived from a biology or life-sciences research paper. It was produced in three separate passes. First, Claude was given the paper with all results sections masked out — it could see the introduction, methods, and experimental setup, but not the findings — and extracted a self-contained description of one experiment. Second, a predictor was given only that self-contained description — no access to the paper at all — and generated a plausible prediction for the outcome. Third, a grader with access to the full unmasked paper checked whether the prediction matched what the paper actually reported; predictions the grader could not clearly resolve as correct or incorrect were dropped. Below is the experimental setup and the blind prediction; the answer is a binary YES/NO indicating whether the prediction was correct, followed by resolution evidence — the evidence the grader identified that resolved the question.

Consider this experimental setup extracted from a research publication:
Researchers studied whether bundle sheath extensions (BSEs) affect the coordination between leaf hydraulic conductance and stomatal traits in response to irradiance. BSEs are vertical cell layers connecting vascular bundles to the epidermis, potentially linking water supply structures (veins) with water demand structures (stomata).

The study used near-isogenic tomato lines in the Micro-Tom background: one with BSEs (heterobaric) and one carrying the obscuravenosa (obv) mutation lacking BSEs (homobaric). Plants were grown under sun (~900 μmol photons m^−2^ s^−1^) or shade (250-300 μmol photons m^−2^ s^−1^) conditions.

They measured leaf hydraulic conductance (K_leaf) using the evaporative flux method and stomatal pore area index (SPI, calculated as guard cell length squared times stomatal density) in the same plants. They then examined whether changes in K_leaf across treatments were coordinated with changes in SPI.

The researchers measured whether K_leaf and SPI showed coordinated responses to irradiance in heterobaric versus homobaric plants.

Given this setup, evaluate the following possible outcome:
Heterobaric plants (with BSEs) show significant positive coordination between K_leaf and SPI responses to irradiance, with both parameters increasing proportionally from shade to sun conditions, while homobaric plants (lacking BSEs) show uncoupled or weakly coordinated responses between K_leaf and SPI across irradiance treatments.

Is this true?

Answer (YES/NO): NO